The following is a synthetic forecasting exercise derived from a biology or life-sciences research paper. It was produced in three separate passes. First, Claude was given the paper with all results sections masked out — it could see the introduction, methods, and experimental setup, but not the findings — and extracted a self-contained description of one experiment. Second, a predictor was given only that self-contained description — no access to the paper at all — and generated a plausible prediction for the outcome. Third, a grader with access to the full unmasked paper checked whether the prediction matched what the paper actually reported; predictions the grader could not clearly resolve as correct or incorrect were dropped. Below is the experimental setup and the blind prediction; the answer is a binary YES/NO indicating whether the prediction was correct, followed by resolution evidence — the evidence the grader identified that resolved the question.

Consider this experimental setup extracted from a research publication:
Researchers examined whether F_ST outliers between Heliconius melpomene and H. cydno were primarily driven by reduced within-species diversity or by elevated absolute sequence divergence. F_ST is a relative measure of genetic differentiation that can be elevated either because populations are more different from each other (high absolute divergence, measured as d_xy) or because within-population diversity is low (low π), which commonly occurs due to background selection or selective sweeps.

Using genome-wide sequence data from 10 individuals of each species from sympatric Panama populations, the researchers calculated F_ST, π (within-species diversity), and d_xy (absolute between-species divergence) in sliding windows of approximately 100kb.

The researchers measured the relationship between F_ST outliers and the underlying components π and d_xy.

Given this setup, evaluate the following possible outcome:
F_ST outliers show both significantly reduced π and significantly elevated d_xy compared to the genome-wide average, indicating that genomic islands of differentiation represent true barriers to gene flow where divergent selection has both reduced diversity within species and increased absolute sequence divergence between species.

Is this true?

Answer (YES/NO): NO